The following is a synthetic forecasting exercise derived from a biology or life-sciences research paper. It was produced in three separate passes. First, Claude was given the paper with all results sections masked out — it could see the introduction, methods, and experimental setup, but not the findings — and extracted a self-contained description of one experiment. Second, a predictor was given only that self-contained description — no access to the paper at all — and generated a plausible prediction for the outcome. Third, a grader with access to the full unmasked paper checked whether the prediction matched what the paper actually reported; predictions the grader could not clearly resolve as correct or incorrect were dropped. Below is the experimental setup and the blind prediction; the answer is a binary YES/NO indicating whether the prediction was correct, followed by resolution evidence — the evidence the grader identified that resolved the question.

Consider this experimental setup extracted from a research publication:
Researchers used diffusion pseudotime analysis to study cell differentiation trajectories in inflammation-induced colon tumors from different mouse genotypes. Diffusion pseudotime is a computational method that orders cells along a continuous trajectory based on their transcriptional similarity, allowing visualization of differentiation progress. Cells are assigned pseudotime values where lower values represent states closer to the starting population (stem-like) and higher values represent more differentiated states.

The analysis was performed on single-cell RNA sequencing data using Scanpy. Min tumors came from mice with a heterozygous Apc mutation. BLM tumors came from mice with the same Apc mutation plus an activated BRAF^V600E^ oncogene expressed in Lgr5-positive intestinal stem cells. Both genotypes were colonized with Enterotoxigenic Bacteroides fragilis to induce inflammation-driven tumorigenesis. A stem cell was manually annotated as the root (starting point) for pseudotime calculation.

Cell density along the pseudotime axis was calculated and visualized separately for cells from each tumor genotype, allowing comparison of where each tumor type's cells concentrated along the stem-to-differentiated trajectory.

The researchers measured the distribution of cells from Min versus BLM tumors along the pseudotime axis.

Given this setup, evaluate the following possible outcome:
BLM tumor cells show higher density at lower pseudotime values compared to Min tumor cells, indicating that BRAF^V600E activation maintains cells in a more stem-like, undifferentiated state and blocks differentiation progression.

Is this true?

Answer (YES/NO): NO